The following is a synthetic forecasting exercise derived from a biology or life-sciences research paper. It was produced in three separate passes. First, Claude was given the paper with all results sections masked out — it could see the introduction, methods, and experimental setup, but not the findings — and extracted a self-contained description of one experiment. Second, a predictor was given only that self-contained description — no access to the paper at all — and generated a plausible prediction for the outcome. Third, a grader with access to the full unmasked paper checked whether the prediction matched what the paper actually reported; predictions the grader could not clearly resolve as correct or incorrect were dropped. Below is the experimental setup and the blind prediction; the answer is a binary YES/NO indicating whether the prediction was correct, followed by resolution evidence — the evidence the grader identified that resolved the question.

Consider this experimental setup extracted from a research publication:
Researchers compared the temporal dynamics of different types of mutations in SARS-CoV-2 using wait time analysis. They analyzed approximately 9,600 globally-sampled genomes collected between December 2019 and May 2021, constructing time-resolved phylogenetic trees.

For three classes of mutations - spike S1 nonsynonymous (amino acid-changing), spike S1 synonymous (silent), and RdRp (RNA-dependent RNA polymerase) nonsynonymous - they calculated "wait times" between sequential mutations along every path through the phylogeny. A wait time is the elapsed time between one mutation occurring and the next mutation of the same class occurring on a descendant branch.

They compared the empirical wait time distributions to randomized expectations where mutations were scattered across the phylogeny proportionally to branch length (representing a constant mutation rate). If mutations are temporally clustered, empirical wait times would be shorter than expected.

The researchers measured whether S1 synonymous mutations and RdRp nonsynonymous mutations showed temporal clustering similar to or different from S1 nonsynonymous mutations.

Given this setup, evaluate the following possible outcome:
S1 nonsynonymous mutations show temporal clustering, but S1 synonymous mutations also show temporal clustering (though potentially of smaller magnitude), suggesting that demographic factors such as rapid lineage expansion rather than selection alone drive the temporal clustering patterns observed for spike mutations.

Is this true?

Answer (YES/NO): NO